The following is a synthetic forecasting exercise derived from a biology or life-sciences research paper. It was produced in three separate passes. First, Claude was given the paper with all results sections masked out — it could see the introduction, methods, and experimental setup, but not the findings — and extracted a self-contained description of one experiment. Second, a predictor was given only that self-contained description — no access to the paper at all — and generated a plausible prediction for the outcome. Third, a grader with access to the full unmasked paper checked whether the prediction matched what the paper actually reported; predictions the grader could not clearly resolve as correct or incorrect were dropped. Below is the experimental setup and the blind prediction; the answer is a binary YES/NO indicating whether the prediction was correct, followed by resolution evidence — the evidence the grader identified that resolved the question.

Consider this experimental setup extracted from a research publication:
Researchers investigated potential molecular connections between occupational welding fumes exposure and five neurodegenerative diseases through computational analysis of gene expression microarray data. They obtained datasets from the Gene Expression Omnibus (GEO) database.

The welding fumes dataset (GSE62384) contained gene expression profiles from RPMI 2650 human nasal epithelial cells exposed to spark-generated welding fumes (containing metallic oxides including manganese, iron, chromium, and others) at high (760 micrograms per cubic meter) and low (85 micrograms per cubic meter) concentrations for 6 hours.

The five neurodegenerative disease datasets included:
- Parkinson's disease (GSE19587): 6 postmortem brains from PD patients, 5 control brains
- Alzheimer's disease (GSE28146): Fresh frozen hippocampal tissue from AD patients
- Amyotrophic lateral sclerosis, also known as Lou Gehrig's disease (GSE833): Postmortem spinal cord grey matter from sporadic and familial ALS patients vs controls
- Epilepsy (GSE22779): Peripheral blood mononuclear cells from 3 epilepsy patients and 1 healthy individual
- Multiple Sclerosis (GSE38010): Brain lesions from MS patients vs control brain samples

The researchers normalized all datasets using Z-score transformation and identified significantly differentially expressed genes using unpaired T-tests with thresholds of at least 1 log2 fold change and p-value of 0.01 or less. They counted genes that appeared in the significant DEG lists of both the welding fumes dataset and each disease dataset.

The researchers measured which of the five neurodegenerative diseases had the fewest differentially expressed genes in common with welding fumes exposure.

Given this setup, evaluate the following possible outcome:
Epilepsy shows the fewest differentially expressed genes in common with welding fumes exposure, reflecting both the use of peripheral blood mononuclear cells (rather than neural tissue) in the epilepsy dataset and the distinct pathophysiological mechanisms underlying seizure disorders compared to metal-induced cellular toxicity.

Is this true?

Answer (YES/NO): NO